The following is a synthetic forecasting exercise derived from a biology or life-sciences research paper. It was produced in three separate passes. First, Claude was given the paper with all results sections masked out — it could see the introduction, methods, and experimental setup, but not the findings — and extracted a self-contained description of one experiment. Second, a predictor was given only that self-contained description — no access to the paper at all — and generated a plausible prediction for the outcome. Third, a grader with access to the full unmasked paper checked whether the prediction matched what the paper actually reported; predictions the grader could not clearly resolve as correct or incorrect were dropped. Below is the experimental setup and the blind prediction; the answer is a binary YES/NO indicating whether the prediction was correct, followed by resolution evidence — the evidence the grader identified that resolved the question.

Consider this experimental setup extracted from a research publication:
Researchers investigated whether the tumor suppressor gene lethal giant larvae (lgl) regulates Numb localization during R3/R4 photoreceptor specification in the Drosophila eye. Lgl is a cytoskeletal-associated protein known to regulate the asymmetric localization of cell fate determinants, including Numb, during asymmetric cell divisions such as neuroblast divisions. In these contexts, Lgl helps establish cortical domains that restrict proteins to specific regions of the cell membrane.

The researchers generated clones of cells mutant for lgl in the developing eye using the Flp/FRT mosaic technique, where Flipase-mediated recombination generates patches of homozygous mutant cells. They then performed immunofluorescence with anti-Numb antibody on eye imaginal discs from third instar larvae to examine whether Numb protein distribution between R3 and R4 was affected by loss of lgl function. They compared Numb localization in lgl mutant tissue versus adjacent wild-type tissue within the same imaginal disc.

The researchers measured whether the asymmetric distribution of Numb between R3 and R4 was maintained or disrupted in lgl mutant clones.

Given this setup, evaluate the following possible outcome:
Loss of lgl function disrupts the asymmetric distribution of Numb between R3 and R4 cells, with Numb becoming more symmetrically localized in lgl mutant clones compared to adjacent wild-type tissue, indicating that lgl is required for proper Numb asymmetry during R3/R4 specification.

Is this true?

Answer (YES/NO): YES